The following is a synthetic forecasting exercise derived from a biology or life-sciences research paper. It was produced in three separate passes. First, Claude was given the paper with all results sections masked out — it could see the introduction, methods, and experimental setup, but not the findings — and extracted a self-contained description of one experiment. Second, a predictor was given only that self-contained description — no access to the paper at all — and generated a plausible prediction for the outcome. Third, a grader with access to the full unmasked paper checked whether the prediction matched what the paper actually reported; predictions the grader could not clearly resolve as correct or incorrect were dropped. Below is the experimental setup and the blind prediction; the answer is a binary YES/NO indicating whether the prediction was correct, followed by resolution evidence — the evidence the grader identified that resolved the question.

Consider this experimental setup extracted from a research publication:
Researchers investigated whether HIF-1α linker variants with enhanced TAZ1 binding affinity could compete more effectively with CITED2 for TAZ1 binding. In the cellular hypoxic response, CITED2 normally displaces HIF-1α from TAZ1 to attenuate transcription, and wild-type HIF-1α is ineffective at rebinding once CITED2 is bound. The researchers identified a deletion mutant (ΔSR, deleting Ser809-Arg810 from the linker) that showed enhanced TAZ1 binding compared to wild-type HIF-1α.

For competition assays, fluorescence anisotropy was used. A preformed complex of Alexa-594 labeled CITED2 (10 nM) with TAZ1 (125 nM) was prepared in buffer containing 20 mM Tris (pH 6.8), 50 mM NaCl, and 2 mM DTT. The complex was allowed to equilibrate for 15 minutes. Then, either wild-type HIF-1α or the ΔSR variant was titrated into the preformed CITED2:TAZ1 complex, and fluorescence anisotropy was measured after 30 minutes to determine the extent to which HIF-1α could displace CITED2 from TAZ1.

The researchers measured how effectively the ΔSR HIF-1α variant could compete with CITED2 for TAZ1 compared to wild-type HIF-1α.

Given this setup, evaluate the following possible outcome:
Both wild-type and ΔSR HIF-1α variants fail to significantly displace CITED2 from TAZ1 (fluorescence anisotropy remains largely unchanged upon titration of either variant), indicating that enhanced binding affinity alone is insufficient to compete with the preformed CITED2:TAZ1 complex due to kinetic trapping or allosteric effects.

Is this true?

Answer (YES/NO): NO